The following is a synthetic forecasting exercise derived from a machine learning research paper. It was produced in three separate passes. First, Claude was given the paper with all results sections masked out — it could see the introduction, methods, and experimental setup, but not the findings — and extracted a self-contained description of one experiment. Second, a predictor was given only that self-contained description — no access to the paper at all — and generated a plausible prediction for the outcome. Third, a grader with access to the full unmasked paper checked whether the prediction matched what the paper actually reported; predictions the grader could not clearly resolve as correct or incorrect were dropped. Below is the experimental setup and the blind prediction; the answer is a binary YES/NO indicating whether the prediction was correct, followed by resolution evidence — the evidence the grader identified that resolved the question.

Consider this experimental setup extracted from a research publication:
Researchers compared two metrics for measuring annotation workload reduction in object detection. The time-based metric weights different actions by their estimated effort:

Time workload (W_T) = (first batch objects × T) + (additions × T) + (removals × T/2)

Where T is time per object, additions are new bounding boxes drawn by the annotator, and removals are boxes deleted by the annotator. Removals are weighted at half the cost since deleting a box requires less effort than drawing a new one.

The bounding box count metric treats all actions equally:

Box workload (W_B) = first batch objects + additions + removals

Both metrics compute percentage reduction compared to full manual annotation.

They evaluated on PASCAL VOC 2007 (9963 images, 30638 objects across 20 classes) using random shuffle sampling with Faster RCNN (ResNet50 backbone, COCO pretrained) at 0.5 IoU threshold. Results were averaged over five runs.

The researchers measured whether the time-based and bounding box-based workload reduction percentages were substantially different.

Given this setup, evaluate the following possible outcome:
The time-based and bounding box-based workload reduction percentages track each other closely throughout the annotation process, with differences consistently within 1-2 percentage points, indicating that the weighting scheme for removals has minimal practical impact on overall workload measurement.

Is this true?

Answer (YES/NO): NO